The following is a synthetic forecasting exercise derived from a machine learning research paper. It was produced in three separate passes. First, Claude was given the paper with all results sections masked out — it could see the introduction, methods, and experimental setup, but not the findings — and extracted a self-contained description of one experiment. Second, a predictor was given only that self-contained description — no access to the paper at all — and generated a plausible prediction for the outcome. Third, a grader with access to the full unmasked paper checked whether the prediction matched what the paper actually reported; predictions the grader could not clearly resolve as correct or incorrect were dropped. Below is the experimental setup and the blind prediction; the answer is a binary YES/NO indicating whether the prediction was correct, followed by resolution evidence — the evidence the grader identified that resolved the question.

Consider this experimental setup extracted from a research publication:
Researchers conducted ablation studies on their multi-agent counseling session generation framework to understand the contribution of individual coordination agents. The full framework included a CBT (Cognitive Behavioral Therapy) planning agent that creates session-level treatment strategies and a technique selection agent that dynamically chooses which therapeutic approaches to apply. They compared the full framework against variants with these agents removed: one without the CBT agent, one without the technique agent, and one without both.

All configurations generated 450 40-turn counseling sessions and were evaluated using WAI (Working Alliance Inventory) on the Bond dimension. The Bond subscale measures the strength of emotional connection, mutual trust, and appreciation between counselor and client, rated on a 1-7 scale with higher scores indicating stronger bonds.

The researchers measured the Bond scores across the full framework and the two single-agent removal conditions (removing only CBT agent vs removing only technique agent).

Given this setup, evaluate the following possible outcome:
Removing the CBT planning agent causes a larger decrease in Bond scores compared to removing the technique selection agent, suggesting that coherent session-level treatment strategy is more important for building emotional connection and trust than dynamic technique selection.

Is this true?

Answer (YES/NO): NO